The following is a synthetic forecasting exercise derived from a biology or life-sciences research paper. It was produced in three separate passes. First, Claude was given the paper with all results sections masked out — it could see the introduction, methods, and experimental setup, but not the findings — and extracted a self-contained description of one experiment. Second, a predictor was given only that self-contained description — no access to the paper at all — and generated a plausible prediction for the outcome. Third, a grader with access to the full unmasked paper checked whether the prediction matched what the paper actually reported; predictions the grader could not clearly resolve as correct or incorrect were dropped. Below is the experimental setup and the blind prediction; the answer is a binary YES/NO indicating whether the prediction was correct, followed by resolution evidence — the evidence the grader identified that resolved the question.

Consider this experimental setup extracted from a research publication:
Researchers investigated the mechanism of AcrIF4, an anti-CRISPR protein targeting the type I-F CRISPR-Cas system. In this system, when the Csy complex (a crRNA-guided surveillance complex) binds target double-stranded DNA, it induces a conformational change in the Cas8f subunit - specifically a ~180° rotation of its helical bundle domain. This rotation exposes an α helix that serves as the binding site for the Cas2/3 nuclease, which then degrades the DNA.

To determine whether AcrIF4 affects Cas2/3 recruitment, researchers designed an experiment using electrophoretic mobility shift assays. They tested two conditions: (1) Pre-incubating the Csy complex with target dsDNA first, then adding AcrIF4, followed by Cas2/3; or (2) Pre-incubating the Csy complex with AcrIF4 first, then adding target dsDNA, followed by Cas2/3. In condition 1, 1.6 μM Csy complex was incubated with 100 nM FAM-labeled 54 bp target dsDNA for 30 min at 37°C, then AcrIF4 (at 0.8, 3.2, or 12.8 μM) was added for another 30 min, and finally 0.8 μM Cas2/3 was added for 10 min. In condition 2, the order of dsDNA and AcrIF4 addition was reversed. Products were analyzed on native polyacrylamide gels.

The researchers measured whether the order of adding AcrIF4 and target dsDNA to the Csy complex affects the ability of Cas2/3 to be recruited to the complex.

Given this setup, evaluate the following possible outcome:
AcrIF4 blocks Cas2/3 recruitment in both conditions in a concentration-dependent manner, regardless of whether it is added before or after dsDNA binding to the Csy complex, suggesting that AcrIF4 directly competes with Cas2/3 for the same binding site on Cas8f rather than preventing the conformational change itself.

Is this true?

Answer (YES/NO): NO